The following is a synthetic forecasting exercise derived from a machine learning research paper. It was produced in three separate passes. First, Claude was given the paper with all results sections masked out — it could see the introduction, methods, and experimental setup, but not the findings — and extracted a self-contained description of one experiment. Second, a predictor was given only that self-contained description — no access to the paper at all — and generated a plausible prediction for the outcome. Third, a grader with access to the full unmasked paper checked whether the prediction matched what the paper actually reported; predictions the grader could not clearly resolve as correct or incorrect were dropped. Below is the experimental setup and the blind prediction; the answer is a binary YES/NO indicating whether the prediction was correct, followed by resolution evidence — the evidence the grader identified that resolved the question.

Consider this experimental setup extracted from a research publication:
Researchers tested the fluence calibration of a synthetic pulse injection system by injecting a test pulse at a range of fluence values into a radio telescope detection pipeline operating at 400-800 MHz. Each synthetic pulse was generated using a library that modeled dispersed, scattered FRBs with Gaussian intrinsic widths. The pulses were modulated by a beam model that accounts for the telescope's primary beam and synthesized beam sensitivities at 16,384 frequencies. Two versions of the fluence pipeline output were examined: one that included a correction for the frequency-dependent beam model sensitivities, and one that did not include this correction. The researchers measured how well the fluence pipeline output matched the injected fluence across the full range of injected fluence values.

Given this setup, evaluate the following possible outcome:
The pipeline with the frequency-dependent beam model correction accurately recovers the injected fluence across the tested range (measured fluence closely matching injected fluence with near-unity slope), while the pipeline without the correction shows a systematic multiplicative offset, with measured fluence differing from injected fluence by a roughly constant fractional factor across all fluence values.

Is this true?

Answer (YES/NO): YES